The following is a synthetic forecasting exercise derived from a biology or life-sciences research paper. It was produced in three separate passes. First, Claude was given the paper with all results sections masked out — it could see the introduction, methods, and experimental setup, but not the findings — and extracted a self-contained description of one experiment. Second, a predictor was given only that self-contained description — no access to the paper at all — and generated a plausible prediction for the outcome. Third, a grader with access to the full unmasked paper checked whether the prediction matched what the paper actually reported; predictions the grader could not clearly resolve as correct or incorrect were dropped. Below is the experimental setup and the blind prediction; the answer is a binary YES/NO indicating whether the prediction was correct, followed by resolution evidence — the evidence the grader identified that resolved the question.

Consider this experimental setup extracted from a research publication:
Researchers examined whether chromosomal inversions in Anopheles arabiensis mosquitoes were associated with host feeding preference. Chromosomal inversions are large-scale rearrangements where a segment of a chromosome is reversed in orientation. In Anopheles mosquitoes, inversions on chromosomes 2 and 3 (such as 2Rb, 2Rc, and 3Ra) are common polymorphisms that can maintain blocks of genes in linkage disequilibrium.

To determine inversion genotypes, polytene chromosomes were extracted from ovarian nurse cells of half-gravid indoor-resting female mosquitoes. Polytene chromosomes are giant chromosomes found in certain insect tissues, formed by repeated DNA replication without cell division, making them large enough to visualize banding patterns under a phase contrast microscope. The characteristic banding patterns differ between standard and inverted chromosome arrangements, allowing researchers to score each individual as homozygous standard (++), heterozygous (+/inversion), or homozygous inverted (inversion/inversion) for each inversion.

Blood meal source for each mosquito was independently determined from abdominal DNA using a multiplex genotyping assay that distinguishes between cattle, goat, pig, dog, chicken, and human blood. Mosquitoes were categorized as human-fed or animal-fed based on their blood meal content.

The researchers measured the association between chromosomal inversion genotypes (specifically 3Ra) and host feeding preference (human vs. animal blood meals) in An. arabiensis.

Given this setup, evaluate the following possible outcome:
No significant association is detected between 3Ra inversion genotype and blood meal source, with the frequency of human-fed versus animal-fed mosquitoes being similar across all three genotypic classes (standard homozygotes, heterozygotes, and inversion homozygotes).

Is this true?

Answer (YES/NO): NO